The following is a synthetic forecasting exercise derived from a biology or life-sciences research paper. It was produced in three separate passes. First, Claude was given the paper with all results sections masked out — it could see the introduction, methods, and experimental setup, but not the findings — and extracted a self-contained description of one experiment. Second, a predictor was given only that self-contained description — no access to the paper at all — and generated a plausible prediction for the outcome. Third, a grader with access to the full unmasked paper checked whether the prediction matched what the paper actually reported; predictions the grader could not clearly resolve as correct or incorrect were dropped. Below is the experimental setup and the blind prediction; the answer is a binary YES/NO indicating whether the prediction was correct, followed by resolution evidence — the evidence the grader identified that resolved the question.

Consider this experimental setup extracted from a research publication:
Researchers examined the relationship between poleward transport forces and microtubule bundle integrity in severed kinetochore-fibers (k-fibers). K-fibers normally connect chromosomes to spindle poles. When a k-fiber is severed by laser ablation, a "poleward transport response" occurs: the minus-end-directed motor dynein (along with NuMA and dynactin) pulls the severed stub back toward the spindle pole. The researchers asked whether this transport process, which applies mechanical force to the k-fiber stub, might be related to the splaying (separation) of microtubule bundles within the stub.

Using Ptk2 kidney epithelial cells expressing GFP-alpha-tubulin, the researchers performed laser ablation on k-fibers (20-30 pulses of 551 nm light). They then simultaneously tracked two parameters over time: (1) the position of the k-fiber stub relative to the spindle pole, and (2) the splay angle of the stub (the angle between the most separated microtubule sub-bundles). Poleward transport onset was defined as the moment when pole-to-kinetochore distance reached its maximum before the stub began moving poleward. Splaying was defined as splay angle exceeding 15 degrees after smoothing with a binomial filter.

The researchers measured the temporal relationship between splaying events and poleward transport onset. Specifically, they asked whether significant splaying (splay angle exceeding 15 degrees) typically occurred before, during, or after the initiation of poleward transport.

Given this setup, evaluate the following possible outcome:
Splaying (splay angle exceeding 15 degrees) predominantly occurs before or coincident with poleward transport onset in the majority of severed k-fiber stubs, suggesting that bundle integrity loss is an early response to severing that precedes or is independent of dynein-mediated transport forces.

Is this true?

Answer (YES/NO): NO